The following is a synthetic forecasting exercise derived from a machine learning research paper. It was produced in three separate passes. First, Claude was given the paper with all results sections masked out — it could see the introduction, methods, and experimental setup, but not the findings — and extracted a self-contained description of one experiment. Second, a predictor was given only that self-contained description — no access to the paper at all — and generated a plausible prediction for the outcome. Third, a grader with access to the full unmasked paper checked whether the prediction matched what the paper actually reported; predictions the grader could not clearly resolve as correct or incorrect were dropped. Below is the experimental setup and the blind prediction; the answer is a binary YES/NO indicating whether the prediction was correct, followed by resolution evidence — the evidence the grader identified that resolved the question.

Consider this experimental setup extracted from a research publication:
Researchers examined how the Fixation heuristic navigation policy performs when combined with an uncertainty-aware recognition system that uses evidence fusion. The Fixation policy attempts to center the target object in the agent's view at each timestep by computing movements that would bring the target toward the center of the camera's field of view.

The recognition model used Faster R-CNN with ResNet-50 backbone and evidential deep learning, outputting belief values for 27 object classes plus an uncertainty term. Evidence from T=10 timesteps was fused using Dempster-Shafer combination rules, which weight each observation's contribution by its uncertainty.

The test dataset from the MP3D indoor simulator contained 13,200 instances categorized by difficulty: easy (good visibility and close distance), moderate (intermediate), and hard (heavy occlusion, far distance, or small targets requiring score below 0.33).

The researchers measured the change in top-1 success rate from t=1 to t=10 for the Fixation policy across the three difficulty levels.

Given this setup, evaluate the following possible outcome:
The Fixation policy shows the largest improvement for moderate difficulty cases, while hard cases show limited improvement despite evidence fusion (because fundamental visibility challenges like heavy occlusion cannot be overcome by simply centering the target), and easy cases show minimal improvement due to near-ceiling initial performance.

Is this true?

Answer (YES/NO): NO